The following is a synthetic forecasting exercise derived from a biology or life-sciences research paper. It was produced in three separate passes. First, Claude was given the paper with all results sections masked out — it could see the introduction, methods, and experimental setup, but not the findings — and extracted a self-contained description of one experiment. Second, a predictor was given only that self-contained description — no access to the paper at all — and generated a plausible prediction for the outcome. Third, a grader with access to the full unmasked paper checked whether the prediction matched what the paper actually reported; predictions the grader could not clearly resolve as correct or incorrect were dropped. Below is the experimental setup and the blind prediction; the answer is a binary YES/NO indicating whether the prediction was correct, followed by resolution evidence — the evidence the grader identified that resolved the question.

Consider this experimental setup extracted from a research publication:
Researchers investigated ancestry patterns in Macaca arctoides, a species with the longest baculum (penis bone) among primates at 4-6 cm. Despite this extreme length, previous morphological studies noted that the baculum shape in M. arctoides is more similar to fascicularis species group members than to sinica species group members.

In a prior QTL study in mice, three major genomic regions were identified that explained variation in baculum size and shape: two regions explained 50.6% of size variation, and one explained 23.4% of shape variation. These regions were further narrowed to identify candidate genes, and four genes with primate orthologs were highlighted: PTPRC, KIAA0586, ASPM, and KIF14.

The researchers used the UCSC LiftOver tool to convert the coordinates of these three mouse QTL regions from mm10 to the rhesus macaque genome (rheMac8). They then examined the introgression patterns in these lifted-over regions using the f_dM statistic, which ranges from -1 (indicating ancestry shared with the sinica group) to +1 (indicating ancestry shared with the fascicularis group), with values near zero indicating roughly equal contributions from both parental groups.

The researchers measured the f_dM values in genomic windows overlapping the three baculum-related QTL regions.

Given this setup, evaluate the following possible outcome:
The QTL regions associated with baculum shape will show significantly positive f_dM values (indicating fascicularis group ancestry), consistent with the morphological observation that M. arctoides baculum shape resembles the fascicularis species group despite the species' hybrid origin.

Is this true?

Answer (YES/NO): NO